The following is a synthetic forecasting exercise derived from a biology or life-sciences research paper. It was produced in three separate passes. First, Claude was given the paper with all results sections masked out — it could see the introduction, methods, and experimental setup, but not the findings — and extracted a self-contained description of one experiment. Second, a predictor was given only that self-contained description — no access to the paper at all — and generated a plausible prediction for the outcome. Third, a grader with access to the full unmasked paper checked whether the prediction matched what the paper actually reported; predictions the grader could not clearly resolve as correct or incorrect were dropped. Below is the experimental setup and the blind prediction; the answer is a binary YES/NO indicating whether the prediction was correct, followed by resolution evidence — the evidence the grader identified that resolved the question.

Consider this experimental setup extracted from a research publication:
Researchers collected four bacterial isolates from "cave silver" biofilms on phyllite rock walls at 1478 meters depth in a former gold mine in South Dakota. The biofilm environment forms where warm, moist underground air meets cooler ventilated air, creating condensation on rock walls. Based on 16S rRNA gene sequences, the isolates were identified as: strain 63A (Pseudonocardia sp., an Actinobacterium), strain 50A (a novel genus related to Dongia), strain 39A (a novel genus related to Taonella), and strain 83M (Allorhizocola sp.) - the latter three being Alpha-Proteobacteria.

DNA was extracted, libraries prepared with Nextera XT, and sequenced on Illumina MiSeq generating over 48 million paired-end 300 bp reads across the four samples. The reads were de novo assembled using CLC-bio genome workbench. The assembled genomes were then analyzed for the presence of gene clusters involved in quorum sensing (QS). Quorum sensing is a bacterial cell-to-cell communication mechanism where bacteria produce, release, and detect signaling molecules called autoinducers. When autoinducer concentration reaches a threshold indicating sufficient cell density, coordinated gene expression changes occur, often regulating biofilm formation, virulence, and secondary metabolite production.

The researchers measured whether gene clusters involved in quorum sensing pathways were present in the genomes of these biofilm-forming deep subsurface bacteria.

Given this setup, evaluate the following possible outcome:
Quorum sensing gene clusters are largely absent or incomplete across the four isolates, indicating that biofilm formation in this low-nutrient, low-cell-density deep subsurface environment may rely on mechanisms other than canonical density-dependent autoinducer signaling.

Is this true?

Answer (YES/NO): NO